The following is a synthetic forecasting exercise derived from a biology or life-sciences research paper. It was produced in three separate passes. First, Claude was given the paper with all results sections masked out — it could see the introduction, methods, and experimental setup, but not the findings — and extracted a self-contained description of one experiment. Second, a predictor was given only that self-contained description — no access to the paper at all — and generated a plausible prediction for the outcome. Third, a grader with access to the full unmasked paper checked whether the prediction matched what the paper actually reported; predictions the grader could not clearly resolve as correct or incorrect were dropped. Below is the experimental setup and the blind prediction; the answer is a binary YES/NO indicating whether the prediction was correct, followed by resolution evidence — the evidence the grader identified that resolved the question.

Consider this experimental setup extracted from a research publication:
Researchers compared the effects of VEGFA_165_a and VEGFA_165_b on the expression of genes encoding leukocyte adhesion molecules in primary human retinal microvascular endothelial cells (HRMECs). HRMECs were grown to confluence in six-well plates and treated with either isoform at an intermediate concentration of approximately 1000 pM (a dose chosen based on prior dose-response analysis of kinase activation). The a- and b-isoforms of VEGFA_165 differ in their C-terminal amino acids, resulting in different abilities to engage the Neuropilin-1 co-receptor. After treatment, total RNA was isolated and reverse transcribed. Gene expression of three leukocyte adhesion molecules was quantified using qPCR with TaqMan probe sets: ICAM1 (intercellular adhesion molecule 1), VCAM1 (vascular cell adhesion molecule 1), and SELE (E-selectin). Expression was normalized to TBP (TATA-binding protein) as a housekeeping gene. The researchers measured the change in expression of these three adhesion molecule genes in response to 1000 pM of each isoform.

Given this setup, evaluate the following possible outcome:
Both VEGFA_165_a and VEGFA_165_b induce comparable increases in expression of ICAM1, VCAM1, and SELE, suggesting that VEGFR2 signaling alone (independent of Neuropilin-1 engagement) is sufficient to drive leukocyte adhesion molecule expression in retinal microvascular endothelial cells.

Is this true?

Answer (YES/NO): NO